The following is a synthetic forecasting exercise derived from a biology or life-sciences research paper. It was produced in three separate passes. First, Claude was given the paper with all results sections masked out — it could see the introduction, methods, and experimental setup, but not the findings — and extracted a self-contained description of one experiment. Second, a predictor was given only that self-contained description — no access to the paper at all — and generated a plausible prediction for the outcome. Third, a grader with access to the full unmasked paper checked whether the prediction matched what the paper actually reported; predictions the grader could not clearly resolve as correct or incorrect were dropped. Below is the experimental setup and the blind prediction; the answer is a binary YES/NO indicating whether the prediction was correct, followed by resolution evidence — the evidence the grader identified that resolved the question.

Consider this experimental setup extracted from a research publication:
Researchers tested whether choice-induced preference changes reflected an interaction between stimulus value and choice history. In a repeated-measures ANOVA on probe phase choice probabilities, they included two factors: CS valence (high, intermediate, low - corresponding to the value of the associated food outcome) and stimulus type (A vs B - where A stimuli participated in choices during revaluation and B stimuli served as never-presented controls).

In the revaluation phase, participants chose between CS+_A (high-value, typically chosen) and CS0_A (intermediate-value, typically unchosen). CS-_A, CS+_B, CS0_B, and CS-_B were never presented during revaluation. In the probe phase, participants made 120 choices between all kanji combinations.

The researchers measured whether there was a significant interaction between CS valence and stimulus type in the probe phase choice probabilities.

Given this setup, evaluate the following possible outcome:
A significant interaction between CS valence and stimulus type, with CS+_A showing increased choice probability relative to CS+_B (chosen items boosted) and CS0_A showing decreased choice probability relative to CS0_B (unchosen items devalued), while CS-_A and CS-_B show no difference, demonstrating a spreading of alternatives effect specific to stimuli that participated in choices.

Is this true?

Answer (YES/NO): YES